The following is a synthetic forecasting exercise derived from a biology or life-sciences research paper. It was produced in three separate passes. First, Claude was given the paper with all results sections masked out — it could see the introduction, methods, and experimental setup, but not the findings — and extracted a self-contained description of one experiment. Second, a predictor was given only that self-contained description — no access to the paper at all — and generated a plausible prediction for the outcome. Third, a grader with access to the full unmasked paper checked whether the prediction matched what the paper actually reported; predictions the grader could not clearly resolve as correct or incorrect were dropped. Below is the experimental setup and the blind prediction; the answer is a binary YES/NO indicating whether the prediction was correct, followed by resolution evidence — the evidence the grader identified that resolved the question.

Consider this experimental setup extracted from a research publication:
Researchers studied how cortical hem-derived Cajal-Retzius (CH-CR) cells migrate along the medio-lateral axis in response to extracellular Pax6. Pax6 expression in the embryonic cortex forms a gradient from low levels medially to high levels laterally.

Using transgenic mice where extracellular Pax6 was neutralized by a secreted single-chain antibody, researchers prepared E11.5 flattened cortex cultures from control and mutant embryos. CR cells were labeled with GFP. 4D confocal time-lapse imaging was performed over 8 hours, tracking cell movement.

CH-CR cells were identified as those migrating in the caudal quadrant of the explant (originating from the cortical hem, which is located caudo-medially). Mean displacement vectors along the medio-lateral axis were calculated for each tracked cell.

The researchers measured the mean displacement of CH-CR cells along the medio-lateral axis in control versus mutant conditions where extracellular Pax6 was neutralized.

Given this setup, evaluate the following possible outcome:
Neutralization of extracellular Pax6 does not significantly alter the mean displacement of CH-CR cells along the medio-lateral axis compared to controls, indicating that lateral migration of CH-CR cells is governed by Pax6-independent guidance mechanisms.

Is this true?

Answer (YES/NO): NO